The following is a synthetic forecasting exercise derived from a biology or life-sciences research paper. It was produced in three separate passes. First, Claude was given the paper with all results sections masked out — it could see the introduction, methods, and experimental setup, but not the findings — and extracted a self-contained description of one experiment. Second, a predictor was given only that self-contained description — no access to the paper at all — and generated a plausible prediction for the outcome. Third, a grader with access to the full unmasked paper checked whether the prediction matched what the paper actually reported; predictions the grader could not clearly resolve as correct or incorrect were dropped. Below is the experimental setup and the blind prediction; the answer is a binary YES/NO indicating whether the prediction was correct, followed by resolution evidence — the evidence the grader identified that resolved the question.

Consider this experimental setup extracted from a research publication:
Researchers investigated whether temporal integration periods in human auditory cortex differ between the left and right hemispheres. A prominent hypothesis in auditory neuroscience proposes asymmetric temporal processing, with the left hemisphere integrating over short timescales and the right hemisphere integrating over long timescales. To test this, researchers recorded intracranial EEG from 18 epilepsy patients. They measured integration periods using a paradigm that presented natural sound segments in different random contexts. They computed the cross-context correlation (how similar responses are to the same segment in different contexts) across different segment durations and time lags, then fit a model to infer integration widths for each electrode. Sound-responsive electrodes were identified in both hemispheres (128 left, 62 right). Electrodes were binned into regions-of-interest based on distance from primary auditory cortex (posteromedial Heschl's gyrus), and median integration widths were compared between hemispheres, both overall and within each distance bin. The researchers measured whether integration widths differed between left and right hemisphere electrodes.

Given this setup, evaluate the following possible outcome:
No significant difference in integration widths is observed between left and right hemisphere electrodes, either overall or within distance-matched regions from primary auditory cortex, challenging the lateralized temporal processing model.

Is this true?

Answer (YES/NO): YES